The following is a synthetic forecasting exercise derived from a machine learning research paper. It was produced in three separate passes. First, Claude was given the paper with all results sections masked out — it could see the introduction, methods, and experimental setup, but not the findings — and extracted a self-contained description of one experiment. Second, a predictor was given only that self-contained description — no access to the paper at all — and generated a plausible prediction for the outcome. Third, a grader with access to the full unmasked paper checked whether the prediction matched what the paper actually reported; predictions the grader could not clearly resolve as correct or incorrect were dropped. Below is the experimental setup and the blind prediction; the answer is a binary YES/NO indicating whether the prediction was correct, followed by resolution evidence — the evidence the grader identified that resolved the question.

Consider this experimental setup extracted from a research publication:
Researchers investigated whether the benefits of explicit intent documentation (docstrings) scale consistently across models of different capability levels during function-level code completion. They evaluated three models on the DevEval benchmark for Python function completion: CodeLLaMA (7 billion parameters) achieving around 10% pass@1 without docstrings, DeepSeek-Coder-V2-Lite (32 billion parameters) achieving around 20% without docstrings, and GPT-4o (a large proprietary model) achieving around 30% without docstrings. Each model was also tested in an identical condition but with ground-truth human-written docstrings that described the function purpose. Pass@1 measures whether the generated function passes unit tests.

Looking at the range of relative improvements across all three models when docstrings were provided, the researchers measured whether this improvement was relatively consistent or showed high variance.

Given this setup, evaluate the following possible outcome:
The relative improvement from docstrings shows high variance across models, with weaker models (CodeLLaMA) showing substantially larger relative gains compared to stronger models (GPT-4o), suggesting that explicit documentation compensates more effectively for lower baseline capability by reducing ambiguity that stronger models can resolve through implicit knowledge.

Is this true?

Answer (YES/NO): NO